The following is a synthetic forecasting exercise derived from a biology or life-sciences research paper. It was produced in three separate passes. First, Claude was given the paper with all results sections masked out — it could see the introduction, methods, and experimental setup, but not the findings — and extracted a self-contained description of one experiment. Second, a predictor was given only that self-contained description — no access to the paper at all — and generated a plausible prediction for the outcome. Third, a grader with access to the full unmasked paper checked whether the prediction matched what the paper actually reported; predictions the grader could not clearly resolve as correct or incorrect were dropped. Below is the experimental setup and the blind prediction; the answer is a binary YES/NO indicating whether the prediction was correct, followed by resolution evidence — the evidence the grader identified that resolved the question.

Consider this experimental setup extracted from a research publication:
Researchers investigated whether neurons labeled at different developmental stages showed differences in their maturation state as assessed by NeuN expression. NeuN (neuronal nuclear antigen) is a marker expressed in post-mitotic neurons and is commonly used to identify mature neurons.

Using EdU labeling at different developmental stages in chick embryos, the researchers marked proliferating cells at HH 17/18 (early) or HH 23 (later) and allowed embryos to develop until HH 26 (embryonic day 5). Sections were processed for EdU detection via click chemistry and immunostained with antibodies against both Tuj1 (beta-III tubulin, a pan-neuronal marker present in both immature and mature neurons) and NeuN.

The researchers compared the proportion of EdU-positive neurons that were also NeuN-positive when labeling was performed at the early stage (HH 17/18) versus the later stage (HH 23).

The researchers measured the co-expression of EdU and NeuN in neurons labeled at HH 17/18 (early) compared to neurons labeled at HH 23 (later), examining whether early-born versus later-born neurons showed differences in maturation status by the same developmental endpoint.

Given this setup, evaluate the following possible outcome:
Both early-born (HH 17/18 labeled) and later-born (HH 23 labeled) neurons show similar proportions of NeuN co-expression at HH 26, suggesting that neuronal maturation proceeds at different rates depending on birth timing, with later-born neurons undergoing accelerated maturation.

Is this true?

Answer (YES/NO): NO